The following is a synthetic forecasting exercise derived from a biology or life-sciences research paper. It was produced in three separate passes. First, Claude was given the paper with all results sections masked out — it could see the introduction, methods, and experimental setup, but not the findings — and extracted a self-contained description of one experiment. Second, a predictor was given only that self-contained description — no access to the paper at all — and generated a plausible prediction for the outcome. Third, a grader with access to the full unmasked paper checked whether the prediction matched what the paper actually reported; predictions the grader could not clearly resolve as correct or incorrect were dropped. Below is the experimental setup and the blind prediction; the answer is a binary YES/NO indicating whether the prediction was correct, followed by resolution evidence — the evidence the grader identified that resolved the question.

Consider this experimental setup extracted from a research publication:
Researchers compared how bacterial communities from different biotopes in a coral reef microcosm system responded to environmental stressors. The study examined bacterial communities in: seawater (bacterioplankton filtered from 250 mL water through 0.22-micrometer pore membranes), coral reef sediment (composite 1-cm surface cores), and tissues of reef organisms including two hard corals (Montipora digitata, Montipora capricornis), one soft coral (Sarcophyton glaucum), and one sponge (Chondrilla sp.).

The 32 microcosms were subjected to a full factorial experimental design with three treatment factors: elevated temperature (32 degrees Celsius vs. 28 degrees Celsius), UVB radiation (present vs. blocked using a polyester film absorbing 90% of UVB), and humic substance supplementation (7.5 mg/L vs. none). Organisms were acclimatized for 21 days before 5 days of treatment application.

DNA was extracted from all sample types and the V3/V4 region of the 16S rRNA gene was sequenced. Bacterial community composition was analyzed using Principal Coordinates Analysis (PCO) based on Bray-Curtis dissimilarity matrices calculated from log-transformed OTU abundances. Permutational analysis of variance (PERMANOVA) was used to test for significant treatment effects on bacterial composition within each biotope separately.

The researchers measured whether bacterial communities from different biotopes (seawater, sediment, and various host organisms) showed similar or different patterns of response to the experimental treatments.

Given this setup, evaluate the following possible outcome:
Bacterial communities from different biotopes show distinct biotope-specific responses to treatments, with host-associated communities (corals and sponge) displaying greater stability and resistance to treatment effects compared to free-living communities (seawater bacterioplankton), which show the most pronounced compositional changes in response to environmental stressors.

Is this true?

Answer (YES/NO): NO